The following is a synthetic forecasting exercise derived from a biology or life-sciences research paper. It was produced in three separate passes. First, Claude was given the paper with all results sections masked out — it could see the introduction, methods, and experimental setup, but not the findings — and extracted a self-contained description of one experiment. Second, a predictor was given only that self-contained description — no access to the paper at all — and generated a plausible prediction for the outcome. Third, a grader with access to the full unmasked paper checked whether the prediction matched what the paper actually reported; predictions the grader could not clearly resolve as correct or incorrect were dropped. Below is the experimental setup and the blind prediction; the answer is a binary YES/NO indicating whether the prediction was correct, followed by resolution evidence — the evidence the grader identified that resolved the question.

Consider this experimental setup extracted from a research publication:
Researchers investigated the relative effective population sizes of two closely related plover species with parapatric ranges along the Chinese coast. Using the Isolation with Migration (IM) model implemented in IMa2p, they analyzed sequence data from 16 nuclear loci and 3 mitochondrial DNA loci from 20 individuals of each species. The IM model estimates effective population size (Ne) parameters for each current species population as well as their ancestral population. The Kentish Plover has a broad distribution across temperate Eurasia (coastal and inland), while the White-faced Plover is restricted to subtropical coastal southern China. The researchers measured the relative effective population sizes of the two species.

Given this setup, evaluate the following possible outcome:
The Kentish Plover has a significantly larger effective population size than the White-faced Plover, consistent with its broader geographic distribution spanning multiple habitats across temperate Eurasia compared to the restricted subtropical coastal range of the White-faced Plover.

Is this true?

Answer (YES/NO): YES